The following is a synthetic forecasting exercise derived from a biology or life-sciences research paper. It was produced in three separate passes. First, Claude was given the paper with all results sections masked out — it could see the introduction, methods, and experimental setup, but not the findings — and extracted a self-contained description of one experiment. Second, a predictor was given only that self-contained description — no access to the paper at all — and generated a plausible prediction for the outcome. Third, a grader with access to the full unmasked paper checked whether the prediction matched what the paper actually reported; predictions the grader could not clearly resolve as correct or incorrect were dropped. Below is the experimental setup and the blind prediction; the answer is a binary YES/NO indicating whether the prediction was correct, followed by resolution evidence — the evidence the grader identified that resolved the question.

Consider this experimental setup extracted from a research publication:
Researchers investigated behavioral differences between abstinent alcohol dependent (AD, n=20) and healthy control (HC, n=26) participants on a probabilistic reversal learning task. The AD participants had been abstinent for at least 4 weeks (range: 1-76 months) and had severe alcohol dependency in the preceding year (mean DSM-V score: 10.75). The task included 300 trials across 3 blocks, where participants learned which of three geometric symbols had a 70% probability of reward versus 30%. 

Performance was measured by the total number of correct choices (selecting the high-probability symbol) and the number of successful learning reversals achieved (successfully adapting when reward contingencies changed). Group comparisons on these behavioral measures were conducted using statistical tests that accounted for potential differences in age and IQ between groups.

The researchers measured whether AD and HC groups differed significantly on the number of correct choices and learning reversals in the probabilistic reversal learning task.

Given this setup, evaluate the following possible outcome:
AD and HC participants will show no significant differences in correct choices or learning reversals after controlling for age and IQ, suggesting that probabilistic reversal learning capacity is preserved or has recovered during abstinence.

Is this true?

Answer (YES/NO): YES